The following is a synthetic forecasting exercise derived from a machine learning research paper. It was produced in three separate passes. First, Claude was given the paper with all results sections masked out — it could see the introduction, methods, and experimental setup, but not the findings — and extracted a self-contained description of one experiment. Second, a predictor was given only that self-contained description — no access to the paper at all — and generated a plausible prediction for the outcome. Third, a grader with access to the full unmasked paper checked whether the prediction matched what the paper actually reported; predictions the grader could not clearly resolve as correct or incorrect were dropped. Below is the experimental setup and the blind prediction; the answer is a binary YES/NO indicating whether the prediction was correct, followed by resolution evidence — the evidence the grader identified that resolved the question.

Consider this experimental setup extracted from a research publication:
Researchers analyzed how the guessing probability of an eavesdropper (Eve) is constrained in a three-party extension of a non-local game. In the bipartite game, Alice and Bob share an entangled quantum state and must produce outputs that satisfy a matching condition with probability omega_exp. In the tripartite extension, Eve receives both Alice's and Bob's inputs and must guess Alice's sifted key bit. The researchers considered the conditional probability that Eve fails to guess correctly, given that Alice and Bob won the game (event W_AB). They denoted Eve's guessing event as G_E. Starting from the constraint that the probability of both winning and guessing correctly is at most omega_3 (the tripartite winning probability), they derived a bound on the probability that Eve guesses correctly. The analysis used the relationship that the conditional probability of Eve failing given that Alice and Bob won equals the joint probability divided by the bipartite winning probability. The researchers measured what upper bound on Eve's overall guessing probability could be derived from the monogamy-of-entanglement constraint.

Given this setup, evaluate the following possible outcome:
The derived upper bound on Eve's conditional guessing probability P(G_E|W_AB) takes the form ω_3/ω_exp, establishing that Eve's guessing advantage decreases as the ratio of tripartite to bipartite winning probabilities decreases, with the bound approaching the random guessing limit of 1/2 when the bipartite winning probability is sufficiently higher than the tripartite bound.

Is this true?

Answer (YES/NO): NO